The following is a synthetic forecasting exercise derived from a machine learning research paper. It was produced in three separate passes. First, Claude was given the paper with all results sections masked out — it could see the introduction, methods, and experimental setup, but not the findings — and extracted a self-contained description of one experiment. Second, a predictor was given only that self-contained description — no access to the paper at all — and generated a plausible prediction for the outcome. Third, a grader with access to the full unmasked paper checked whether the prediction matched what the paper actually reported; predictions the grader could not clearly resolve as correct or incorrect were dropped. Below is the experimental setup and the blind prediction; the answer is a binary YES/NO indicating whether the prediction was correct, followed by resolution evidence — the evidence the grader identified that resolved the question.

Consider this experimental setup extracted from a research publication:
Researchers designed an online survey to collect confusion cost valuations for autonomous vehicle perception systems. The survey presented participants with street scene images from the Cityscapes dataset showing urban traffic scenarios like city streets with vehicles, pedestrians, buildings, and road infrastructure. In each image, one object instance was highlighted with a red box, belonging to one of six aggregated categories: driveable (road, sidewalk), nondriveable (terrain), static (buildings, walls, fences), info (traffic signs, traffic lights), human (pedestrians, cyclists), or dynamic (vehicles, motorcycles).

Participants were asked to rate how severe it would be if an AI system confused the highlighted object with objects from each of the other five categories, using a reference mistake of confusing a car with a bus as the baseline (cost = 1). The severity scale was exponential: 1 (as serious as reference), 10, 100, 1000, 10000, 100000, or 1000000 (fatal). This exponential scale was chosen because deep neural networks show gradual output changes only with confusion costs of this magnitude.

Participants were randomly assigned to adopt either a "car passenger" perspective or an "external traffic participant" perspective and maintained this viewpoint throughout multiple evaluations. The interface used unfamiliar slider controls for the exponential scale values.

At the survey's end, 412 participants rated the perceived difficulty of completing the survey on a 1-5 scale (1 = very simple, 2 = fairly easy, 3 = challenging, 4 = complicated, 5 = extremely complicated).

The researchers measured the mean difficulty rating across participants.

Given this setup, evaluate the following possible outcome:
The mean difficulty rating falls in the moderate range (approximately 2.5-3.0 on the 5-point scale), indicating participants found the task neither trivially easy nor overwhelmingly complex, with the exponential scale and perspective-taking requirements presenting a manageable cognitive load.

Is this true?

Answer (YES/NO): NO